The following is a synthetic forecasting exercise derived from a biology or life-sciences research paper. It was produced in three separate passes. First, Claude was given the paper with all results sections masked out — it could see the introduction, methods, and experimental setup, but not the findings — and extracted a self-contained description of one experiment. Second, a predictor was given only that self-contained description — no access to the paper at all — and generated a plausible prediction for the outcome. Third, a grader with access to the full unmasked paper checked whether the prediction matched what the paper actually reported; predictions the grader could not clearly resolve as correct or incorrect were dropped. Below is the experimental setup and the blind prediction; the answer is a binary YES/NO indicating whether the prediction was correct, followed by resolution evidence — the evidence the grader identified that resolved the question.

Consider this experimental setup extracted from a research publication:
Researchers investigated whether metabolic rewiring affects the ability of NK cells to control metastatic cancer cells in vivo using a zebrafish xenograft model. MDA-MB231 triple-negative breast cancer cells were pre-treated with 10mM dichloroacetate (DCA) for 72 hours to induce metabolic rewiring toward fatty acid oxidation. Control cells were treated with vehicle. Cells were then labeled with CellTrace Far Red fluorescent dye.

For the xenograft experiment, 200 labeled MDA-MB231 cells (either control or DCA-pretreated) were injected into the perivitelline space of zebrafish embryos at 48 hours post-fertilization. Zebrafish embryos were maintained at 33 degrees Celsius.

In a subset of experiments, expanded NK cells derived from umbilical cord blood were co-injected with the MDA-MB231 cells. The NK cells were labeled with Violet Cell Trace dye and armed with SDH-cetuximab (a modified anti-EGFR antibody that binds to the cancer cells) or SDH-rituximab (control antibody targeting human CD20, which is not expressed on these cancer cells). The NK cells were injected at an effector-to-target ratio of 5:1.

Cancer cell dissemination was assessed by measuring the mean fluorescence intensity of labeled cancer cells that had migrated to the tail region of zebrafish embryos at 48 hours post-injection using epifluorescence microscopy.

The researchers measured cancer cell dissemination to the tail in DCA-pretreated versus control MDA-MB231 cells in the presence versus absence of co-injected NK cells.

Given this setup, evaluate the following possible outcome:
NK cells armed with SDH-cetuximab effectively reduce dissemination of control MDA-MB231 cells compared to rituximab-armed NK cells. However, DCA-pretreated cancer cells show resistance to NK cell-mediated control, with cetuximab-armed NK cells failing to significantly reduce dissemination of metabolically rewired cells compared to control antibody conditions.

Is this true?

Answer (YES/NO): NO